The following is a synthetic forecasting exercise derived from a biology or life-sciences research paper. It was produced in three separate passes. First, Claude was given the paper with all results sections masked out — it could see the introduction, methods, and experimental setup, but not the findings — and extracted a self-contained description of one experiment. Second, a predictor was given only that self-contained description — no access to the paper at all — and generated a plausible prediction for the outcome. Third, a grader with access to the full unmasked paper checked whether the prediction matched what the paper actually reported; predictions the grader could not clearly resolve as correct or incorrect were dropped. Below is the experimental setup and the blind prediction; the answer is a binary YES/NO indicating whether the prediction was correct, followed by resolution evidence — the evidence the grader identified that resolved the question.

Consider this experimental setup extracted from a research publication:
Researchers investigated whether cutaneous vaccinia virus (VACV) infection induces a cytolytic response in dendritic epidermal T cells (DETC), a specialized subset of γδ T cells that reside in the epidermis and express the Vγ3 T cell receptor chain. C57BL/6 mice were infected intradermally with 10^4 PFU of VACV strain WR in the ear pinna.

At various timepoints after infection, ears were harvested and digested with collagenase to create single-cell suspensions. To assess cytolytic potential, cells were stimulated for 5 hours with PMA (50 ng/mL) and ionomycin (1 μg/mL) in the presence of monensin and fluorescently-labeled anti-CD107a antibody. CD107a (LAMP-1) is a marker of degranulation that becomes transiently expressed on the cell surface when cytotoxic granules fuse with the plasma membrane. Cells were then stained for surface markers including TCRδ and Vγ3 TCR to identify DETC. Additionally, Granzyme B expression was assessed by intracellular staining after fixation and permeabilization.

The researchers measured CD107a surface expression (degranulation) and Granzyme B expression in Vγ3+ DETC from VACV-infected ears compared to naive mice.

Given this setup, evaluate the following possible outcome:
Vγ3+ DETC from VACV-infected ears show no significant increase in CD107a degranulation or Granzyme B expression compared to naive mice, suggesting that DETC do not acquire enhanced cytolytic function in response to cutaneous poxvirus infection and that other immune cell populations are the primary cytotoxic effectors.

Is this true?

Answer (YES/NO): NO